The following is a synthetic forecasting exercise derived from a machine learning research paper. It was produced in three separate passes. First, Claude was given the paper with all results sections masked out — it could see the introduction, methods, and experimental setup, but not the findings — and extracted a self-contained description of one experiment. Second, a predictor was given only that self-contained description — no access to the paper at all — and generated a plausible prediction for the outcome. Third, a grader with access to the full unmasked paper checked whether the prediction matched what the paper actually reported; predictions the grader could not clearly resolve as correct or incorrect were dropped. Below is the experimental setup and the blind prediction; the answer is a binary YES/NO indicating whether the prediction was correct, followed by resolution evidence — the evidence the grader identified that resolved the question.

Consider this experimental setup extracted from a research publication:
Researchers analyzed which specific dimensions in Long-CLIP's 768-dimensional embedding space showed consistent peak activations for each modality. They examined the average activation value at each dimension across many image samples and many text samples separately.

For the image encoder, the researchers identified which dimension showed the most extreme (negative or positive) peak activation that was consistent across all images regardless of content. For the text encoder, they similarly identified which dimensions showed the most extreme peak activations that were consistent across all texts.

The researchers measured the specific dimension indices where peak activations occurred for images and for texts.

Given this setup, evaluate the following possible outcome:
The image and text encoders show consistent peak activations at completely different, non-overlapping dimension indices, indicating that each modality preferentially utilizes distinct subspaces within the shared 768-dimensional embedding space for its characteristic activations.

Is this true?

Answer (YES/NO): YES